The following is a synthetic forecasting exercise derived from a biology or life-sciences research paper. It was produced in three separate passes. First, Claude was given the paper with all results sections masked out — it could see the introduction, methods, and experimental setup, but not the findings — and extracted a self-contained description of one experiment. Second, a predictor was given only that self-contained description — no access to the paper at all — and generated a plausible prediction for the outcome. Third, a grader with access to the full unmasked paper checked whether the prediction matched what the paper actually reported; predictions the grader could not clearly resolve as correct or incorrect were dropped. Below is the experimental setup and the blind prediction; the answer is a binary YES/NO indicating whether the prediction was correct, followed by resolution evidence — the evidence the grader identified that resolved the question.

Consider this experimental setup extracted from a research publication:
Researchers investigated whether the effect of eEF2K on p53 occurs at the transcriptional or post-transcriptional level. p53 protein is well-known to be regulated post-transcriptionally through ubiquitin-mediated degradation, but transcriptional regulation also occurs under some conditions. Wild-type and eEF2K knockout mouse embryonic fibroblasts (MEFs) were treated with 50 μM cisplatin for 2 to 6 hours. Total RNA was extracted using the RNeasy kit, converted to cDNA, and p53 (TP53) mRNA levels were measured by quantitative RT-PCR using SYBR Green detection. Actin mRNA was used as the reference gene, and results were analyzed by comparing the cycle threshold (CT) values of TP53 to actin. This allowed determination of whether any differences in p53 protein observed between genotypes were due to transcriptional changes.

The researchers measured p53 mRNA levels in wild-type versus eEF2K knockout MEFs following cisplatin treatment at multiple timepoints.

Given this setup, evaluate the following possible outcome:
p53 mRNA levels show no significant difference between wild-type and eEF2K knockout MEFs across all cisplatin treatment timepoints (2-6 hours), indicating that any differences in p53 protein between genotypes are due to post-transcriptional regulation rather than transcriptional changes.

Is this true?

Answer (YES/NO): NO